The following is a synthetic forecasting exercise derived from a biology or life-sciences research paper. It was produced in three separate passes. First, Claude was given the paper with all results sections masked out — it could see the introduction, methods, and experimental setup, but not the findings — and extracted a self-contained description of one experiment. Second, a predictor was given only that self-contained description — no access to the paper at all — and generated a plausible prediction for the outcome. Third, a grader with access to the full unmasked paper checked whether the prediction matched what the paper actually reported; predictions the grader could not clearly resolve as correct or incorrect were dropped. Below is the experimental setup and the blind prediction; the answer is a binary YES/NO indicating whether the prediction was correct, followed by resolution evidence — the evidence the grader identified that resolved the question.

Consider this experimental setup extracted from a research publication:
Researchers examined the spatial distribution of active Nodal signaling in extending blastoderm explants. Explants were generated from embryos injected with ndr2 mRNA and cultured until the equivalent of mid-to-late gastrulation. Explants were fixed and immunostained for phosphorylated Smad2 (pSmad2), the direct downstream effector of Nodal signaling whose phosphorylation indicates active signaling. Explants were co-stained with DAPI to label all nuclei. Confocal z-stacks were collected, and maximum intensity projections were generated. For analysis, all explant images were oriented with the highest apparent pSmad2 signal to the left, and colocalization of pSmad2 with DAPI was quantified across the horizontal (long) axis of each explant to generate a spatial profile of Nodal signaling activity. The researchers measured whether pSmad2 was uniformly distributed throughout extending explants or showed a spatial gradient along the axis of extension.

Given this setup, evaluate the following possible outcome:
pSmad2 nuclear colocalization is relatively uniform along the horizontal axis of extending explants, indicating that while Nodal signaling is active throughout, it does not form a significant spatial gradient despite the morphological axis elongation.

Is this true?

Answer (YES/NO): NO